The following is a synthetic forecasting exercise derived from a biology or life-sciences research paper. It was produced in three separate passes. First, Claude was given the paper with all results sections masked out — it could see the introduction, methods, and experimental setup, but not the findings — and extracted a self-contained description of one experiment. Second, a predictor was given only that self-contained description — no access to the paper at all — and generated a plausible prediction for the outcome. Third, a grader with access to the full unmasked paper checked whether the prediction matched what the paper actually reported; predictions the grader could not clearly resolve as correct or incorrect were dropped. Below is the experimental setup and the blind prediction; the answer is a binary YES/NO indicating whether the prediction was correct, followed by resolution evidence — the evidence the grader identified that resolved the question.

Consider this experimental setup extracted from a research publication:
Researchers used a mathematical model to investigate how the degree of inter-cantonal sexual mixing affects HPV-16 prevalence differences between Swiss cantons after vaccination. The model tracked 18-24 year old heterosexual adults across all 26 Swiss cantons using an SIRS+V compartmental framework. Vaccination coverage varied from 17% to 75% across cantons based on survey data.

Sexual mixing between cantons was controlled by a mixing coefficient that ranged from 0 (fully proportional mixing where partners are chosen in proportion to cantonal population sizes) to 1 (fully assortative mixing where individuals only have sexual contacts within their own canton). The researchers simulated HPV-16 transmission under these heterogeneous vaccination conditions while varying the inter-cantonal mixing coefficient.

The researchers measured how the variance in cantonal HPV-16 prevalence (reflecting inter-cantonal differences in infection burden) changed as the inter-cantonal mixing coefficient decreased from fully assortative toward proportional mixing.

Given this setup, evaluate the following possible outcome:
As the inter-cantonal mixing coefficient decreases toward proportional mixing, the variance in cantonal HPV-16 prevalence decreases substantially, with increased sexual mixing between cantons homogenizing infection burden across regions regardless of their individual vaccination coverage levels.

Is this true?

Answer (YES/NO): YES